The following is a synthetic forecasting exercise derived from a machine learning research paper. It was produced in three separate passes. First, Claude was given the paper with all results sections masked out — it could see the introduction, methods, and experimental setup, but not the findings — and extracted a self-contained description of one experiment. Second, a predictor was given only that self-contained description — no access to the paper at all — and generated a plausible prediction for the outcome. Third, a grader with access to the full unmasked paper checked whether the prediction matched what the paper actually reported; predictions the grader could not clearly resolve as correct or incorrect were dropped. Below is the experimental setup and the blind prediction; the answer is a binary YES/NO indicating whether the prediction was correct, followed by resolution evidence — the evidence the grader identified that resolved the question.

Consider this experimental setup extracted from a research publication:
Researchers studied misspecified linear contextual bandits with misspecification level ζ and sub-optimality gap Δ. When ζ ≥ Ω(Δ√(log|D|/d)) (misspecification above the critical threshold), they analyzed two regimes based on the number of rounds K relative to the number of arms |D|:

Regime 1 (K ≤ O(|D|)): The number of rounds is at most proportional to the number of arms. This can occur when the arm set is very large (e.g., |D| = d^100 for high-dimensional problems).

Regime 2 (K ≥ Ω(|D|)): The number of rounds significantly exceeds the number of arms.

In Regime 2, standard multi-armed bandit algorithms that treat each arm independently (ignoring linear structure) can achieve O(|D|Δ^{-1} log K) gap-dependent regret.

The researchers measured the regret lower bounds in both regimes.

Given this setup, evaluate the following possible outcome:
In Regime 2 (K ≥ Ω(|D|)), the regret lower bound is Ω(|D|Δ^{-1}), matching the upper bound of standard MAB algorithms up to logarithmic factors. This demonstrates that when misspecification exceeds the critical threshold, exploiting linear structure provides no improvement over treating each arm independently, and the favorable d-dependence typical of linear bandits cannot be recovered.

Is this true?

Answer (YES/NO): YES